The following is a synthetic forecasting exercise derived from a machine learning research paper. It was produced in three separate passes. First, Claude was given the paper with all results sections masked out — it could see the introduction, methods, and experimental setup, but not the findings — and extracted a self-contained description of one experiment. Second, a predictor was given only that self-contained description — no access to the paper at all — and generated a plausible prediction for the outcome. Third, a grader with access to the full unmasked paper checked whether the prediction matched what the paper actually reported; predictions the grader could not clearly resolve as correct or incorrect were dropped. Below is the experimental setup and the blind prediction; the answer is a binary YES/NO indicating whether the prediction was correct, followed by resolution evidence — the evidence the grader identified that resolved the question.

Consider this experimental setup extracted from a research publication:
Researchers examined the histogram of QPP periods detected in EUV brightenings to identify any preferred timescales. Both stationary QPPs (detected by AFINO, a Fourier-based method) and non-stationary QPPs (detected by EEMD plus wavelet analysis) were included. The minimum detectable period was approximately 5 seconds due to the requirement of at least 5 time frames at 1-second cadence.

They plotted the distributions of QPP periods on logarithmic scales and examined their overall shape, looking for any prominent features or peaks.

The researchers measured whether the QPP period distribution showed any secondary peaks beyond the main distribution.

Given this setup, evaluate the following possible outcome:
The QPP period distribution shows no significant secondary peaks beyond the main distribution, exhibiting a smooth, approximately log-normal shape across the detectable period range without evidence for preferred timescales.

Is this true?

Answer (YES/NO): NO